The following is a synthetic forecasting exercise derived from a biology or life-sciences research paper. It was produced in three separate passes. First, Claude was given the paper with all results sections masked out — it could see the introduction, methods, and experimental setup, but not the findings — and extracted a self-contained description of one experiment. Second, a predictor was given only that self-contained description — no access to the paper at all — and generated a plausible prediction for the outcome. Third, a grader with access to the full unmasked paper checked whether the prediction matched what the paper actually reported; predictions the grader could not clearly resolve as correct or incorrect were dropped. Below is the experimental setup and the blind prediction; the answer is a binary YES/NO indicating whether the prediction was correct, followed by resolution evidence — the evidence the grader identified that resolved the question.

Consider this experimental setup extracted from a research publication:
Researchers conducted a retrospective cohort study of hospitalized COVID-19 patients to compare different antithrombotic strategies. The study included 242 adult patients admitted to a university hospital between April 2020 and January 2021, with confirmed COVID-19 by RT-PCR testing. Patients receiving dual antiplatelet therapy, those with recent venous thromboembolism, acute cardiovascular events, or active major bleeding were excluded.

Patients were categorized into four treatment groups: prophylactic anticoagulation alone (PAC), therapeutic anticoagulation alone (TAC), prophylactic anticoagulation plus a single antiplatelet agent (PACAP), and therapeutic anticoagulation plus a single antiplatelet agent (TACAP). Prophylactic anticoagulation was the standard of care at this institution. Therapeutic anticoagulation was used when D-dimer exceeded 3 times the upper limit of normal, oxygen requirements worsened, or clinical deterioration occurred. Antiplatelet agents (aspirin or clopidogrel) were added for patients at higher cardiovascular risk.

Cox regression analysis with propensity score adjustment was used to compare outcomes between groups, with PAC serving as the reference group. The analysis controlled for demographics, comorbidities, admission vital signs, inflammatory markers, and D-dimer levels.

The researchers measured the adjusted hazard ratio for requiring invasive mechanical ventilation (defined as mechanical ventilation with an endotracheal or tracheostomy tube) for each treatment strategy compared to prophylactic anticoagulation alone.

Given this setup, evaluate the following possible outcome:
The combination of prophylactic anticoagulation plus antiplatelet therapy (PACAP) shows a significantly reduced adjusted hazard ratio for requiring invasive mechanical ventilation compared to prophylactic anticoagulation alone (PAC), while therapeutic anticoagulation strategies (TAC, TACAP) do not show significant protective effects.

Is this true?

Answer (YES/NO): YES